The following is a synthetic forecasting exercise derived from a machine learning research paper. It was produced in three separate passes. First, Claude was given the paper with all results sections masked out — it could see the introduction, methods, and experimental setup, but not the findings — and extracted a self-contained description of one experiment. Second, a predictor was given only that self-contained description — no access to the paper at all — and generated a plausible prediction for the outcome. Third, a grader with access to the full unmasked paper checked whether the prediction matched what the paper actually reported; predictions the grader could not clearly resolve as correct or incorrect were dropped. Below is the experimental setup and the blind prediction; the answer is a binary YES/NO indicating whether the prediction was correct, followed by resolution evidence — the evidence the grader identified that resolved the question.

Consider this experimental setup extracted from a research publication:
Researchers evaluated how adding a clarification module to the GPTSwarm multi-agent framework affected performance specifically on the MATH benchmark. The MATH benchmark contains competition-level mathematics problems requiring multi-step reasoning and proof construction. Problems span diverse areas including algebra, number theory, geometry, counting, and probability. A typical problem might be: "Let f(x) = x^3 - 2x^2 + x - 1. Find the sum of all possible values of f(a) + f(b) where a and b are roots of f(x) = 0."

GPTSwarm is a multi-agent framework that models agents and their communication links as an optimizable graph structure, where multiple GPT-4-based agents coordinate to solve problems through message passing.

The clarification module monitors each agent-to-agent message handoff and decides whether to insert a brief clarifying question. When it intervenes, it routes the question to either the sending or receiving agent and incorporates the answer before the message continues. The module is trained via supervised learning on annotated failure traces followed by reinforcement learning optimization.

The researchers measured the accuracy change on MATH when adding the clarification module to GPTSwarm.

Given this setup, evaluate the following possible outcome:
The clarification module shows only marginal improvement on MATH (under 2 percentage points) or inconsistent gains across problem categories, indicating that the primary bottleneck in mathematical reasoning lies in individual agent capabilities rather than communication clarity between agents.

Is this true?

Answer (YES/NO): NO